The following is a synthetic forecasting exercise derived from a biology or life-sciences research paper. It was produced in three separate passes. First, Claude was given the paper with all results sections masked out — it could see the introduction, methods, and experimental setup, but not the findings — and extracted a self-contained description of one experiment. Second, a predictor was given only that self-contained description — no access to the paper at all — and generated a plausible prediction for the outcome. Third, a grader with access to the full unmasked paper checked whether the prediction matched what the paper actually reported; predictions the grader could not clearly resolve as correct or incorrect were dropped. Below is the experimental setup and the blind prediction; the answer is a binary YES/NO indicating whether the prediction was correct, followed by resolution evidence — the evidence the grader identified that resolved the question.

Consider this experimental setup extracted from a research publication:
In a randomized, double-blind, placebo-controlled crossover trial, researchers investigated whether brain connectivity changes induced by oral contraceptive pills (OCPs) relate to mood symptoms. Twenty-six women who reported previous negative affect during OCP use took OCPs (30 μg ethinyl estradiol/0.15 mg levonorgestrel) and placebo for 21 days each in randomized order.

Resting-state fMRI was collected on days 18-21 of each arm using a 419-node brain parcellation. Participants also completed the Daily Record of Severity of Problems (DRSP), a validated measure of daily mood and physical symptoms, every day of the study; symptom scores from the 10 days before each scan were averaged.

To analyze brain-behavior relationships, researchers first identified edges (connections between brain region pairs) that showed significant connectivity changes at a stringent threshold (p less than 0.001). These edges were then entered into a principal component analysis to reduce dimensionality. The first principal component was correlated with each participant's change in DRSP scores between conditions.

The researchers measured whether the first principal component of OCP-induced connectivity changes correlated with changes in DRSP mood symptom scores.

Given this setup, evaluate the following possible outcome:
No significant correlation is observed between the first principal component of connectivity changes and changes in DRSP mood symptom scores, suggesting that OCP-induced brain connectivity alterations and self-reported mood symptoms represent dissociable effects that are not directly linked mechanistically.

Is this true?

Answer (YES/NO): NO